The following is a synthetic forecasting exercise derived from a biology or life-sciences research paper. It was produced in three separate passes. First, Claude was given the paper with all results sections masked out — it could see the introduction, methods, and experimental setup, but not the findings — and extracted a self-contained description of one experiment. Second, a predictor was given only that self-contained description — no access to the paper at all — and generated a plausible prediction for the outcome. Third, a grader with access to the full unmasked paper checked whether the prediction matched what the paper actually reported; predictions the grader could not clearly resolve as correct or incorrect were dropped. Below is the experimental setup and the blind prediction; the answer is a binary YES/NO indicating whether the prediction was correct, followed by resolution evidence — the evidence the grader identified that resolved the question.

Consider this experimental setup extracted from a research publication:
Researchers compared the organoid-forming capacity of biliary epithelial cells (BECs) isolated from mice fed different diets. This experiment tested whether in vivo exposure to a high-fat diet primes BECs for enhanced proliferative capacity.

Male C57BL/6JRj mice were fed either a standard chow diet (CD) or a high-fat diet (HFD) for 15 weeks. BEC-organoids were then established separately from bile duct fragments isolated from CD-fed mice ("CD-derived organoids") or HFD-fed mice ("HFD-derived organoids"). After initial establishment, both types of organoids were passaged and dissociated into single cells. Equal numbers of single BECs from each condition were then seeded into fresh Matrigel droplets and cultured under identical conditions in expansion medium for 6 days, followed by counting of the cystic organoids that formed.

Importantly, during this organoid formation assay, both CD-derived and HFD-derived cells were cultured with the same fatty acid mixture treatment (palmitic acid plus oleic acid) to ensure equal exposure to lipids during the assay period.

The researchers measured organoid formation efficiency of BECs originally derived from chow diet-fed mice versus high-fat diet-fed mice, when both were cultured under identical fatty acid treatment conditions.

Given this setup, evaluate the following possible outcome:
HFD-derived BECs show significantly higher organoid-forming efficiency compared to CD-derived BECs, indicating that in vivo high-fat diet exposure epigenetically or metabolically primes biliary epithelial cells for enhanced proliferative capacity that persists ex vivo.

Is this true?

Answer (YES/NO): YES